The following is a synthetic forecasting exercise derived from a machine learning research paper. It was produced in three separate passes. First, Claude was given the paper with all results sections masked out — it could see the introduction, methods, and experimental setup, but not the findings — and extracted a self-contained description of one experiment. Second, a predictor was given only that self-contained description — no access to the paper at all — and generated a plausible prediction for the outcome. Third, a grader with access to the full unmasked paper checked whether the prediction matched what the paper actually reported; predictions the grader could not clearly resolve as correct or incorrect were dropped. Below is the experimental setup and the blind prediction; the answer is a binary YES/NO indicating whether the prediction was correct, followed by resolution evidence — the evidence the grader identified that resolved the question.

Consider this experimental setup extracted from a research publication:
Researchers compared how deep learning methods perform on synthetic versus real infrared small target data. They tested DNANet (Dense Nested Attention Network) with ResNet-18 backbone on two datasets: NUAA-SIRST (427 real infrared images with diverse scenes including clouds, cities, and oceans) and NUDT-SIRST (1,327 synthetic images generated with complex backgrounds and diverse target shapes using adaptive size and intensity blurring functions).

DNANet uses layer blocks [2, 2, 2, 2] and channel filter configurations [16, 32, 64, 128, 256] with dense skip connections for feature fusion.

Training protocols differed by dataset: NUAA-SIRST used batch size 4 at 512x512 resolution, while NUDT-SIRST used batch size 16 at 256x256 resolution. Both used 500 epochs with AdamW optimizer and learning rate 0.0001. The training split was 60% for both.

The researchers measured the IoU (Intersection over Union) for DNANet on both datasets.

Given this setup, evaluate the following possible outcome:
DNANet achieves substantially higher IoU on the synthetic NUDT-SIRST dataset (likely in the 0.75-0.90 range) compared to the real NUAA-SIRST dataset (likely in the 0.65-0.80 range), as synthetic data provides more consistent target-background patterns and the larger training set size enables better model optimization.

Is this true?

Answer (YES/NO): NO